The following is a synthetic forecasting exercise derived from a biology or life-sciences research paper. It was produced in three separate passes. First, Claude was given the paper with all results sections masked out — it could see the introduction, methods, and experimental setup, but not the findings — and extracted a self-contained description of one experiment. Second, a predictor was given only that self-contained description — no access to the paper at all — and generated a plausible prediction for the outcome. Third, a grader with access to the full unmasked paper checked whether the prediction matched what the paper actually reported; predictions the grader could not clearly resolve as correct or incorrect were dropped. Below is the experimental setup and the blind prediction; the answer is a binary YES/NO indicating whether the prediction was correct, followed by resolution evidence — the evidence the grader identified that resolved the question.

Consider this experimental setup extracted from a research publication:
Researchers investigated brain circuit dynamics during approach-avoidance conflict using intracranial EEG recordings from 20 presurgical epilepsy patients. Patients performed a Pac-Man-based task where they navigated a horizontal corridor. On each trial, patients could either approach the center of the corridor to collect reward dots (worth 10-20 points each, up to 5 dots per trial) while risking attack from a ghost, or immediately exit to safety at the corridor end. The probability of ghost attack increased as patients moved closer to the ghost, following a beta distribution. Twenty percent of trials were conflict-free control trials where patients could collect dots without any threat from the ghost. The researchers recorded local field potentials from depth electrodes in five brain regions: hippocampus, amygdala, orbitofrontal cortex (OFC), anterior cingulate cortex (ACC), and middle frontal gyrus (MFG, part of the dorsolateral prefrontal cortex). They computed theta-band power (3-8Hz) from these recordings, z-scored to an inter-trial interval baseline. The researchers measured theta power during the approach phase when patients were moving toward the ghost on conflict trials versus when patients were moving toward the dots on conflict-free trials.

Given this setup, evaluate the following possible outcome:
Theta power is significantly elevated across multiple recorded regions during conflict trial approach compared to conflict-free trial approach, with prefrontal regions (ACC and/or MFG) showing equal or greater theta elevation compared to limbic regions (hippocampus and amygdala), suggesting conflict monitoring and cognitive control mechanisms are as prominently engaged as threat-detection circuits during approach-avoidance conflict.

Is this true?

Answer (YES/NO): NO